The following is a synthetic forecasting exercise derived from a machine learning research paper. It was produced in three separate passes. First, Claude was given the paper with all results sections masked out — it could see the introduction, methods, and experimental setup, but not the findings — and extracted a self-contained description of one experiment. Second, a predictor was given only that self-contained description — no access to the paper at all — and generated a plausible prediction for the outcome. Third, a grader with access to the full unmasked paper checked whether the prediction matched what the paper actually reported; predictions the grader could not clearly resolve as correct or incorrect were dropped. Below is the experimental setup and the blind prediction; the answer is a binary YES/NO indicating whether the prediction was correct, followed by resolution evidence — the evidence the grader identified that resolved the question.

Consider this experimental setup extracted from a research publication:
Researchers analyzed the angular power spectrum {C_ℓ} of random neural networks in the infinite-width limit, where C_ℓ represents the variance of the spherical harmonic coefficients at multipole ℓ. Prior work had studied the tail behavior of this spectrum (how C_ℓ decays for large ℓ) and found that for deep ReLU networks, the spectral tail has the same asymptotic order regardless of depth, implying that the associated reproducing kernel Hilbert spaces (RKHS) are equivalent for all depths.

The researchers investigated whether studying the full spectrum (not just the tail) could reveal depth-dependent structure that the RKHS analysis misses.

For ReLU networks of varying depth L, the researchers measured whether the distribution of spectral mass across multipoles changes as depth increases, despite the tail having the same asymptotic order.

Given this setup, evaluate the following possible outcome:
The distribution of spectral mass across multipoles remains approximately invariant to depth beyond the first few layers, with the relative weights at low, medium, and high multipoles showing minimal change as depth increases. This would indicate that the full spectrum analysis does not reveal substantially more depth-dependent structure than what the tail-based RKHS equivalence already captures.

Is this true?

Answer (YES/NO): NO